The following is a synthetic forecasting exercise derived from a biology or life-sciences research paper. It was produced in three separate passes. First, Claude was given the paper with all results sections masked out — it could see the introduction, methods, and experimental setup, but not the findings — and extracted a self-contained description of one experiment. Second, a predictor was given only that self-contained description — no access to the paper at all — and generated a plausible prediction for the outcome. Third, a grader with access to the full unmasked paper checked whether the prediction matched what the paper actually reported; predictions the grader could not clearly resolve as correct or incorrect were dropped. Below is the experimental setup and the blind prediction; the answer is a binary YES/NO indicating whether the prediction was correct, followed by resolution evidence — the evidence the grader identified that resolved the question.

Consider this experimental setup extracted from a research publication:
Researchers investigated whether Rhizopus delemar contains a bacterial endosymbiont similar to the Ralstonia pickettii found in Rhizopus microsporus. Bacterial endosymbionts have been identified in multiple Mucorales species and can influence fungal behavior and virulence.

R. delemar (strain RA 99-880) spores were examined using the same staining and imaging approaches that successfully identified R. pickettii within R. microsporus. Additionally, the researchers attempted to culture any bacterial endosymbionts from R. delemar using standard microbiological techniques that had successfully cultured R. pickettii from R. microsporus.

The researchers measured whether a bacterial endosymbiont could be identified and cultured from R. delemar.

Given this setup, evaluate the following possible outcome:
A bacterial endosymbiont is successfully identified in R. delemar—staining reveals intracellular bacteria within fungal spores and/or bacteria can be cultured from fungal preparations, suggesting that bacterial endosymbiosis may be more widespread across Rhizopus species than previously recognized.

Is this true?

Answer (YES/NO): NO